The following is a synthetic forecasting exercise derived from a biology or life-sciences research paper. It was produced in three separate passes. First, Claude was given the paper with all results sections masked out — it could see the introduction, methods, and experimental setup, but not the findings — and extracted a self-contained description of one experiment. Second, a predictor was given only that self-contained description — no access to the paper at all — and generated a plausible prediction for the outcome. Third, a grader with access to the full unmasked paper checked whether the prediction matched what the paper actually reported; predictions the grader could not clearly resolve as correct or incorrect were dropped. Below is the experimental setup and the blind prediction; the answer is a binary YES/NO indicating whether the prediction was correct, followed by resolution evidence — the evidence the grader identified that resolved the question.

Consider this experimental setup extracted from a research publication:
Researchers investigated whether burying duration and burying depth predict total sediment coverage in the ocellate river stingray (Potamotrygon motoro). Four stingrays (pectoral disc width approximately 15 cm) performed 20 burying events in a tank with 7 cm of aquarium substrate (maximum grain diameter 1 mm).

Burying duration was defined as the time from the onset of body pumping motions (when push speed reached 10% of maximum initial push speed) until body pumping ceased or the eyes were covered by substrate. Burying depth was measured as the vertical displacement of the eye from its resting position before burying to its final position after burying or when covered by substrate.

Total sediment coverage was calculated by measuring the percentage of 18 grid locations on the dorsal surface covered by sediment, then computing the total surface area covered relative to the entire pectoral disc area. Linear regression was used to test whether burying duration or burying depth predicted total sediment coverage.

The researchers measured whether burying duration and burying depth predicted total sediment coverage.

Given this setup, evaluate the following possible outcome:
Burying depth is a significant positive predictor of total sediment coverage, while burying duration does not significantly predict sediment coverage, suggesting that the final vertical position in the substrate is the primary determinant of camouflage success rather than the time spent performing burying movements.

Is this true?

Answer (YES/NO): YES